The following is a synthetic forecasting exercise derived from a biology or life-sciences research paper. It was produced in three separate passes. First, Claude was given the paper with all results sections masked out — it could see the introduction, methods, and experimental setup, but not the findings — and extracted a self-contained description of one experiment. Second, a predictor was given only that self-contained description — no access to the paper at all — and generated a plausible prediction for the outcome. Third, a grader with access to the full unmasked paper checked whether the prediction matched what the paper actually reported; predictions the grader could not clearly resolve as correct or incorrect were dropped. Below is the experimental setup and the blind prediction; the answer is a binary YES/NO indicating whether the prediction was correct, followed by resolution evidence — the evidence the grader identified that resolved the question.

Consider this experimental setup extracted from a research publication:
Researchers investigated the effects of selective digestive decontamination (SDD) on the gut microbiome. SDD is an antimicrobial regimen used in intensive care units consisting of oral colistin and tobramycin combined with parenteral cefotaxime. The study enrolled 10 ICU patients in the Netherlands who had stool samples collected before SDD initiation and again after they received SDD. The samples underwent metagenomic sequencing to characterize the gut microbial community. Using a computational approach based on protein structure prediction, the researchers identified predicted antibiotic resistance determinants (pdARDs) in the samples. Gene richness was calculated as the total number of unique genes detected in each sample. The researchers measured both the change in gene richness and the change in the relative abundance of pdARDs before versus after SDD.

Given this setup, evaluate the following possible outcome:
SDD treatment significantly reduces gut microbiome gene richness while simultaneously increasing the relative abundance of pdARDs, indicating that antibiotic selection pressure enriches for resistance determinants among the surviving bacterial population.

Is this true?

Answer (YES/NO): NO